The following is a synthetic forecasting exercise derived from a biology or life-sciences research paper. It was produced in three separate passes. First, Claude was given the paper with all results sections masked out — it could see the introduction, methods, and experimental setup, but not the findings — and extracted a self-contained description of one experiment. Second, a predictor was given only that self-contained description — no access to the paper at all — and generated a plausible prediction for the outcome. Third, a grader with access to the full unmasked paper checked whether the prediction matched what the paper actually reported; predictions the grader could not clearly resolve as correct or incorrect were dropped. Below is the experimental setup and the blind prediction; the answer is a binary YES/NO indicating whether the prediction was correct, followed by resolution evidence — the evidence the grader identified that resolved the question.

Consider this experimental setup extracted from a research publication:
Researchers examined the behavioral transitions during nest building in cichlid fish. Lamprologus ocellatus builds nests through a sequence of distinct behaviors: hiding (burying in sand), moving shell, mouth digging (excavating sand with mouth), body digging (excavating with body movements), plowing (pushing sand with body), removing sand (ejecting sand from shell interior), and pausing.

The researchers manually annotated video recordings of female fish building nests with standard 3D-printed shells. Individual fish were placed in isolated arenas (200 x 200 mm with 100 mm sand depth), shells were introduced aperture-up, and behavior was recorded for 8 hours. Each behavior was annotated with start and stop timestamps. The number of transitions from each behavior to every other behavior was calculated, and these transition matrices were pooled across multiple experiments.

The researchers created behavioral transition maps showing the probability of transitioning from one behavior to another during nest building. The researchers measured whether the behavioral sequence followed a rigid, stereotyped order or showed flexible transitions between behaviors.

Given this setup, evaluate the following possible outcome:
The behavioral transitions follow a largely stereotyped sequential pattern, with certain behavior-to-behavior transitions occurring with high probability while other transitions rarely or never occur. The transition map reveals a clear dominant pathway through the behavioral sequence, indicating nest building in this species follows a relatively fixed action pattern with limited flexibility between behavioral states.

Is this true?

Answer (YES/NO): NO